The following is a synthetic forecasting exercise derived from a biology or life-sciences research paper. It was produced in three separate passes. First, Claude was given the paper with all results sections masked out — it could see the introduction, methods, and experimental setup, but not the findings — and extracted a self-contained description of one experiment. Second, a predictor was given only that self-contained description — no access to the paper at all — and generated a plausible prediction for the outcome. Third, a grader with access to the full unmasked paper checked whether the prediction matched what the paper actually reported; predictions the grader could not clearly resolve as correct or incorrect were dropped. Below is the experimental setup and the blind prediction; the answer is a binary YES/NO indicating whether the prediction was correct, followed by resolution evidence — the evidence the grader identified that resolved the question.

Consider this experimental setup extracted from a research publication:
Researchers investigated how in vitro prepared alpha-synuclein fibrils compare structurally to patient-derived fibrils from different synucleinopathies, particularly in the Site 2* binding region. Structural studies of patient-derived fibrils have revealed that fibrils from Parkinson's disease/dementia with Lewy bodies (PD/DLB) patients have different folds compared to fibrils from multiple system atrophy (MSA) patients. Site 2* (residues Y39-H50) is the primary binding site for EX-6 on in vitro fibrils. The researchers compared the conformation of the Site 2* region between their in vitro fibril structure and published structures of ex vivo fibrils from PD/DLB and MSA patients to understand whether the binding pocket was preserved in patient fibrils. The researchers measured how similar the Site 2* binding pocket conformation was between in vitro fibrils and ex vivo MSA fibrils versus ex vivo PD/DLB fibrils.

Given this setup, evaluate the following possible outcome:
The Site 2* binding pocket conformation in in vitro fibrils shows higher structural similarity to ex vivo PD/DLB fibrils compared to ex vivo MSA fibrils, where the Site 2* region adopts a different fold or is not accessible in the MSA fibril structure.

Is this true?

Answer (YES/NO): NO